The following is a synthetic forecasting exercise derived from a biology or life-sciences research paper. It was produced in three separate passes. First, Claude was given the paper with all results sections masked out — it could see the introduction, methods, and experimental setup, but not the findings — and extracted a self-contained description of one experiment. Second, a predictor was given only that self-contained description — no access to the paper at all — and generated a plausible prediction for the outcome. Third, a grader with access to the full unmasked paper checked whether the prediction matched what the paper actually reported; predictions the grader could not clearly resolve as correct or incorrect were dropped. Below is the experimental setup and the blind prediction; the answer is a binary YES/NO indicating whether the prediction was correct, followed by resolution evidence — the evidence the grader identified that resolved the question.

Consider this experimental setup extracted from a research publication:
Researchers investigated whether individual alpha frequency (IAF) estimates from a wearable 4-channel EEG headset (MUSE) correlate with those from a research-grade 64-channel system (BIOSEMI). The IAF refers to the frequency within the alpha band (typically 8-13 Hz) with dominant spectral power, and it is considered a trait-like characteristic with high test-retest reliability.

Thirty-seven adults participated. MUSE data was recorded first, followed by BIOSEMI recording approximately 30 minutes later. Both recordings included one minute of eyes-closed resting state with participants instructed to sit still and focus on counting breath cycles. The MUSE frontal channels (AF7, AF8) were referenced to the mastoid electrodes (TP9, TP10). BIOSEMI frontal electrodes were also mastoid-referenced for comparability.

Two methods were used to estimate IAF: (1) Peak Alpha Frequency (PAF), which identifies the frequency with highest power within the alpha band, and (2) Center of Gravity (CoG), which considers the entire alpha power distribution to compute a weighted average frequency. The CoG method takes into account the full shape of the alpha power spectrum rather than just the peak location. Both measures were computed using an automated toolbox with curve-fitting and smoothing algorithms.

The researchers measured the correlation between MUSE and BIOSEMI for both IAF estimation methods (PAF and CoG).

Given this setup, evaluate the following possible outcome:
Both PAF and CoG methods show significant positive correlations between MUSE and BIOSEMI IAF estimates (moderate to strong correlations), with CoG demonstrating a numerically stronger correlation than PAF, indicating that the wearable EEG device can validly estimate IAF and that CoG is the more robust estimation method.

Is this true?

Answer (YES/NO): NO